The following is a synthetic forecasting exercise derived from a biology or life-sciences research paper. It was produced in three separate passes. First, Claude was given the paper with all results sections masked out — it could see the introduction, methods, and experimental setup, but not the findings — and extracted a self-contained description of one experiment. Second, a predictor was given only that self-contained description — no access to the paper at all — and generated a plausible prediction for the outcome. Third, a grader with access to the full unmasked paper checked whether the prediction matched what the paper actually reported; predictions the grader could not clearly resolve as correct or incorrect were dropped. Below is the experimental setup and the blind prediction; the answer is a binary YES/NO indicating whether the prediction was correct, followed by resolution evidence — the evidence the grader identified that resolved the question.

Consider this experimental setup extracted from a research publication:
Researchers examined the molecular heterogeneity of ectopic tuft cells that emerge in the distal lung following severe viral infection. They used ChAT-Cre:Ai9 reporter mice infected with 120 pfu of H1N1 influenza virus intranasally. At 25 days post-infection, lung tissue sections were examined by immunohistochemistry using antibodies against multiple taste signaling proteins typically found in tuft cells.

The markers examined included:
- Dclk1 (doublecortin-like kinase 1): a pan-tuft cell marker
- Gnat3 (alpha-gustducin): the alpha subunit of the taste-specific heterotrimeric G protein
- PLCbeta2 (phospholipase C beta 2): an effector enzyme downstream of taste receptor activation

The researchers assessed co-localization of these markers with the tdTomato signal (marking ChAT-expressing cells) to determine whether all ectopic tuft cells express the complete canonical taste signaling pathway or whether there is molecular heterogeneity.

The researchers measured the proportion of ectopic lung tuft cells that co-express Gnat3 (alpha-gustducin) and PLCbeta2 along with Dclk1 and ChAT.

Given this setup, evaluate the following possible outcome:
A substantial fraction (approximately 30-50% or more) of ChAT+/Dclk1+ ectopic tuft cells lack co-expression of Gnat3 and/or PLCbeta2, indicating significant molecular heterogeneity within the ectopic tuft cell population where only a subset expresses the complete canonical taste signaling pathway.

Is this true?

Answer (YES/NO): YES